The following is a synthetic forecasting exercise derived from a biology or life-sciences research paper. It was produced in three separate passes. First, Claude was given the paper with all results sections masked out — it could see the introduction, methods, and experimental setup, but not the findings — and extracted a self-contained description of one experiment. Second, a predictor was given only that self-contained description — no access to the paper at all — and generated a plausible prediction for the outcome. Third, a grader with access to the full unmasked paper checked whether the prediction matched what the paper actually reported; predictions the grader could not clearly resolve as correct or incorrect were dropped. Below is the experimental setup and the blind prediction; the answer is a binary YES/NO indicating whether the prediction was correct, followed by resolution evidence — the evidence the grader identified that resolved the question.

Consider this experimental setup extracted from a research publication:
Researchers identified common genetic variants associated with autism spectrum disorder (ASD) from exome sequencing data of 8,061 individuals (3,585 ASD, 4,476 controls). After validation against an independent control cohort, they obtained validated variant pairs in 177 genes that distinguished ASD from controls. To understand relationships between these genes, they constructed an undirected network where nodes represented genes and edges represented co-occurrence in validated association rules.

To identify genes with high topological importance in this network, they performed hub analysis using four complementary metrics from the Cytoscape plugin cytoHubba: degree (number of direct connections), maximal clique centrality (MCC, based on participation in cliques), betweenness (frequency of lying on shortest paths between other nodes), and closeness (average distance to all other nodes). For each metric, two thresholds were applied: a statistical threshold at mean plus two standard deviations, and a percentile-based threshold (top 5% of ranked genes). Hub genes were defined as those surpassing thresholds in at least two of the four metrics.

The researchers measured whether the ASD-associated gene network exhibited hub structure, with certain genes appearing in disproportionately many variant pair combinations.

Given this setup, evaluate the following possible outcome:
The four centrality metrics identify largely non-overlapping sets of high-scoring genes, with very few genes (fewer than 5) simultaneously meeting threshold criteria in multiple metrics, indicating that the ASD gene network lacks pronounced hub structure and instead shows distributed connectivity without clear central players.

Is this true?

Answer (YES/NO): NO